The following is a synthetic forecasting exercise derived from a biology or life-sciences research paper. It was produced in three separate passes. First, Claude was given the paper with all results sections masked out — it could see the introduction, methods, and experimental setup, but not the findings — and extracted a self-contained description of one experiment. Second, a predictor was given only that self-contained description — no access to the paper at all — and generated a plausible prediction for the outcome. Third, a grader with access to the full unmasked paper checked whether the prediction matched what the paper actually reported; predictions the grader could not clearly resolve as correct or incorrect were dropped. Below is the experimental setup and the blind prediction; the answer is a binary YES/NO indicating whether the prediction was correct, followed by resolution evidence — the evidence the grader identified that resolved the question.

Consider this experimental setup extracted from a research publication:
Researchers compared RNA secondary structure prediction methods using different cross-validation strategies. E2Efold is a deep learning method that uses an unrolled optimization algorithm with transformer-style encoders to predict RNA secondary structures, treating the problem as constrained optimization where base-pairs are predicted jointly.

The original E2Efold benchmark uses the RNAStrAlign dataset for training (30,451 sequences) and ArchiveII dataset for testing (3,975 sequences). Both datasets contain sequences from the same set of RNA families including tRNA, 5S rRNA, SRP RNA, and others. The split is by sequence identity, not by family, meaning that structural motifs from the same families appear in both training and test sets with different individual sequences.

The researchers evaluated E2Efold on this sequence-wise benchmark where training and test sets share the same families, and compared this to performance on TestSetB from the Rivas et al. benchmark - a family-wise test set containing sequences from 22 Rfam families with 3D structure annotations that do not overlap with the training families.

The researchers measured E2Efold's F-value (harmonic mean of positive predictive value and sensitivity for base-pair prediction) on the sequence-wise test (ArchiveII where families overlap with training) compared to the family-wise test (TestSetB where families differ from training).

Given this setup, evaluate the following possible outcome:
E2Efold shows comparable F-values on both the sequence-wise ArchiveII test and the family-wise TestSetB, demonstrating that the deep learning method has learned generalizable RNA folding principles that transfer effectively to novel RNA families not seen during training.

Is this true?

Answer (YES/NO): NO